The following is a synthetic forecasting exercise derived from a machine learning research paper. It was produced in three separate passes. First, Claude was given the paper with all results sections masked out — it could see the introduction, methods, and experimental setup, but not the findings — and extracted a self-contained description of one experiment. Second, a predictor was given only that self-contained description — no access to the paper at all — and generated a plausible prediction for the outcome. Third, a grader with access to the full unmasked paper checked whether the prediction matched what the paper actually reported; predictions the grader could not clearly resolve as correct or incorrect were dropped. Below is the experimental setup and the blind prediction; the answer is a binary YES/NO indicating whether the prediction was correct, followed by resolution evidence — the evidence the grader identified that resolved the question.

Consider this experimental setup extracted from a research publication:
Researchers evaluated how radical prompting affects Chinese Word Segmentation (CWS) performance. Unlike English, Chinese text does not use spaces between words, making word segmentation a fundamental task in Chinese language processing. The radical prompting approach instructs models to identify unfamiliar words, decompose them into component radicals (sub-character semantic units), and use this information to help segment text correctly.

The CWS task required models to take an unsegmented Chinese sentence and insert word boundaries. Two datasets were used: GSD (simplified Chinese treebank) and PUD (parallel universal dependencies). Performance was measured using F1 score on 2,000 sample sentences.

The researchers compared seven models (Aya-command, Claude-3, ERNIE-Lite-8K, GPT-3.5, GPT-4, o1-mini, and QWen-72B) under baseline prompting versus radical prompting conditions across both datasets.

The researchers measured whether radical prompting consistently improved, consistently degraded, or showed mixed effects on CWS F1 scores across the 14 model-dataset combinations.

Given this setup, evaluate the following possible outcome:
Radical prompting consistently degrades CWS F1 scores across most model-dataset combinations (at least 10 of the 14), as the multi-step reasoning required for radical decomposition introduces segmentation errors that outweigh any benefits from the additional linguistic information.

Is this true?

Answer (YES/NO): NO